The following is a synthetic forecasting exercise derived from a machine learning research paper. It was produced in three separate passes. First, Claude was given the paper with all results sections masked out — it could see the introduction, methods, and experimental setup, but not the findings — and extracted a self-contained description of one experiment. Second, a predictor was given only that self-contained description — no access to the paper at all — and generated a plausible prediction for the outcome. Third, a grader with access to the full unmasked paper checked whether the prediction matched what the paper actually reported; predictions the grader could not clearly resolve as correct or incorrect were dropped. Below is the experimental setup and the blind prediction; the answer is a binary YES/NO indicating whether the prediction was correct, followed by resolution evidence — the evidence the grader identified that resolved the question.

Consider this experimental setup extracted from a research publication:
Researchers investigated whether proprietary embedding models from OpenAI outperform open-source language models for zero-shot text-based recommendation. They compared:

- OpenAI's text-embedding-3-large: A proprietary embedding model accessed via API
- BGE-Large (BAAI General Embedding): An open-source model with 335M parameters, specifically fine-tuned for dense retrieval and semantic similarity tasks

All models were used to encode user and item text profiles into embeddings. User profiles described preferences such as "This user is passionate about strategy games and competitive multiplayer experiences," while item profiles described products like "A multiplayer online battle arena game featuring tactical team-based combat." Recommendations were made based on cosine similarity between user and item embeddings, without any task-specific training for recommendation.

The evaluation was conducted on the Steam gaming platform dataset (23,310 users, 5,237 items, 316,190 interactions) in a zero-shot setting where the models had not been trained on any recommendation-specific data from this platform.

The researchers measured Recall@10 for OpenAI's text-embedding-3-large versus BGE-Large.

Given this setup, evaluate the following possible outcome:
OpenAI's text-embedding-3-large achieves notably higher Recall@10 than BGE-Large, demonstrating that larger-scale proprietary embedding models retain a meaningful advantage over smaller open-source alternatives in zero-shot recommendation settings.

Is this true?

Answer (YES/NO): NO